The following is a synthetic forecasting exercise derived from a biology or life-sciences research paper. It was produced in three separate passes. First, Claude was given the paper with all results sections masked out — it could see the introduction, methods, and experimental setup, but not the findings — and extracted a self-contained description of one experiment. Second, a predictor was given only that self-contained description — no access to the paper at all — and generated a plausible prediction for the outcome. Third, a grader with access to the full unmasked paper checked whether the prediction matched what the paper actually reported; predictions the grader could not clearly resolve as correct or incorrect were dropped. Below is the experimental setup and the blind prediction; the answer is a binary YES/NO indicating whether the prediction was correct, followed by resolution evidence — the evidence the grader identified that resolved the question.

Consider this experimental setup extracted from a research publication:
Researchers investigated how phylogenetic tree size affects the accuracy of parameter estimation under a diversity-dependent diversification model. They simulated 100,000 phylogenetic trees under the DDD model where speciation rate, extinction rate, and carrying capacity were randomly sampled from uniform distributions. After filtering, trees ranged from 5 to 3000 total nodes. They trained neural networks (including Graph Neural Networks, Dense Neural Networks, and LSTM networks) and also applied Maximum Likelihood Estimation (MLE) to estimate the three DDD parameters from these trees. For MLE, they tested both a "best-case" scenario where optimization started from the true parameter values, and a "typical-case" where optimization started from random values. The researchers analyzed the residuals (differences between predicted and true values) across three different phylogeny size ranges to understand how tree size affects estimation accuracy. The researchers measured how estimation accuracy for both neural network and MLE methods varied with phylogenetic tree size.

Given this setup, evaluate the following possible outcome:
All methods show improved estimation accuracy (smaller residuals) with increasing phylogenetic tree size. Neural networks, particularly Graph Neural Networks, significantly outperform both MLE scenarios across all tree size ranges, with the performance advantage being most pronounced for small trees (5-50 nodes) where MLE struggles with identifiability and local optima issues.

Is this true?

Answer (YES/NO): NO